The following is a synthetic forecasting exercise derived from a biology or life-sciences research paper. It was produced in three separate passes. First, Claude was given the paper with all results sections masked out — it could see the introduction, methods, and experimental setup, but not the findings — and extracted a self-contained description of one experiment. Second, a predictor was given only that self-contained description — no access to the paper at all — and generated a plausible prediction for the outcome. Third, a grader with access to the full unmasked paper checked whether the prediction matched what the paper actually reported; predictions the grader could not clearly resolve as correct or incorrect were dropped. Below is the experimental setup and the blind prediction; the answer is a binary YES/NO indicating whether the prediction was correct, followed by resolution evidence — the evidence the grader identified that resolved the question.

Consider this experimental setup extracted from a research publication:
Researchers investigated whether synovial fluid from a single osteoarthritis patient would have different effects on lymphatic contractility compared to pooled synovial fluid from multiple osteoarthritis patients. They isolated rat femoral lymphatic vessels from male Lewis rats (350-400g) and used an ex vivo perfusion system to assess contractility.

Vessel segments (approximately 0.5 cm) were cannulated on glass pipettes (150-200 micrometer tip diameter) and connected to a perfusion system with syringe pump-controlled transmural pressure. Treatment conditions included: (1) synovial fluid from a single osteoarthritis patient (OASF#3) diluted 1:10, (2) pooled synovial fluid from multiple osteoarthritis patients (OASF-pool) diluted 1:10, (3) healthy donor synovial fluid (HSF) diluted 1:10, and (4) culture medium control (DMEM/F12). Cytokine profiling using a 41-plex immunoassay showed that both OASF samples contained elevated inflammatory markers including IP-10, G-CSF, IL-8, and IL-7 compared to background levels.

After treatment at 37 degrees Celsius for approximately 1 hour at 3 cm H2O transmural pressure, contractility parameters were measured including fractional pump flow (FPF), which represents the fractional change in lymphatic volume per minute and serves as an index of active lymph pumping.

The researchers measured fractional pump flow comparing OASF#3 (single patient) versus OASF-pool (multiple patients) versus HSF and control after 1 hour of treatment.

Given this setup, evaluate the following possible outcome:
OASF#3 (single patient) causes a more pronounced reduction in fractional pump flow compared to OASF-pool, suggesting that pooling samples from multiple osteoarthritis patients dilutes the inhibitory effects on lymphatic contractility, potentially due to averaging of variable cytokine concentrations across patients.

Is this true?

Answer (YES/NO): NO